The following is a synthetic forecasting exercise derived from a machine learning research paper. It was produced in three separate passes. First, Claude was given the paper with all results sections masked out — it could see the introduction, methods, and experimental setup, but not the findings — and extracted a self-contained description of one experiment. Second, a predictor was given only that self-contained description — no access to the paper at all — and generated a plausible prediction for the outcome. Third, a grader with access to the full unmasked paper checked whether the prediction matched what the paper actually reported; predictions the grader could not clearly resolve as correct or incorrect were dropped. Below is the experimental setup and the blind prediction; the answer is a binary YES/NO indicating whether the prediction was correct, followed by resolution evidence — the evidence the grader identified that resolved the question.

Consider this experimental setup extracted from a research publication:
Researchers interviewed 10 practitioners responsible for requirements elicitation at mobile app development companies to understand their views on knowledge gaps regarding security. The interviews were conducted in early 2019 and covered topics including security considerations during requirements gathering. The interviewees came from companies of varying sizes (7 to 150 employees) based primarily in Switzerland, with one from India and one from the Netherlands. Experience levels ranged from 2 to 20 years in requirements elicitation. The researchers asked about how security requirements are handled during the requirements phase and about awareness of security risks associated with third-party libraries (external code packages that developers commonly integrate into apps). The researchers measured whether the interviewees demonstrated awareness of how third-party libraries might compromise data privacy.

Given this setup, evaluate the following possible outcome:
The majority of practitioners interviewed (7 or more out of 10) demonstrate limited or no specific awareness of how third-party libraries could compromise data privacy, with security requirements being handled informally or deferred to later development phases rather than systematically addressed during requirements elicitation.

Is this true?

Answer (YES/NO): YES